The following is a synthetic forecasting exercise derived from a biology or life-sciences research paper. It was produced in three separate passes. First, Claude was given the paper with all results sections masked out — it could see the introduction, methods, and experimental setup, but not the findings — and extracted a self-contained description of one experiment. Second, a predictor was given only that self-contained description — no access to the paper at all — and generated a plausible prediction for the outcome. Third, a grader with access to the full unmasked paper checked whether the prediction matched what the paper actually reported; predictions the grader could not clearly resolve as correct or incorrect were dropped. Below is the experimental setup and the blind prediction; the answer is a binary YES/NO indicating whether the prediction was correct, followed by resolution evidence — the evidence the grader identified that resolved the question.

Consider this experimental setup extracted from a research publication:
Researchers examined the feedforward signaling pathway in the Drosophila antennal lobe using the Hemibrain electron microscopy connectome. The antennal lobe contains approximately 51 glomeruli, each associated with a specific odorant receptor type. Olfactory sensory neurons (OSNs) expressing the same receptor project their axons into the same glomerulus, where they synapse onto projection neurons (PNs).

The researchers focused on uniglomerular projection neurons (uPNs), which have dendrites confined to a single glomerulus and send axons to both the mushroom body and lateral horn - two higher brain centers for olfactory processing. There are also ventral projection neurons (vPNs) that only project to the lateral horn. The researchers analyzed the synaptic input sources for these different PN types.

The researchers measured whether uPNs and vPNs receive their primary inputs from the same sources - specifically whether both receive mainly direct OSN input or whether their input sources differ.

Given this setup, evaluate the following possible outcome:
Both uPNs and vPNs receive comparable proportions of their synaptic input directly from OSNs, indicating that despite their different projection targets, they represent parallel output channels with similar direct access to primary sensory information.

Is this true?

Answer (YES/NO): NO